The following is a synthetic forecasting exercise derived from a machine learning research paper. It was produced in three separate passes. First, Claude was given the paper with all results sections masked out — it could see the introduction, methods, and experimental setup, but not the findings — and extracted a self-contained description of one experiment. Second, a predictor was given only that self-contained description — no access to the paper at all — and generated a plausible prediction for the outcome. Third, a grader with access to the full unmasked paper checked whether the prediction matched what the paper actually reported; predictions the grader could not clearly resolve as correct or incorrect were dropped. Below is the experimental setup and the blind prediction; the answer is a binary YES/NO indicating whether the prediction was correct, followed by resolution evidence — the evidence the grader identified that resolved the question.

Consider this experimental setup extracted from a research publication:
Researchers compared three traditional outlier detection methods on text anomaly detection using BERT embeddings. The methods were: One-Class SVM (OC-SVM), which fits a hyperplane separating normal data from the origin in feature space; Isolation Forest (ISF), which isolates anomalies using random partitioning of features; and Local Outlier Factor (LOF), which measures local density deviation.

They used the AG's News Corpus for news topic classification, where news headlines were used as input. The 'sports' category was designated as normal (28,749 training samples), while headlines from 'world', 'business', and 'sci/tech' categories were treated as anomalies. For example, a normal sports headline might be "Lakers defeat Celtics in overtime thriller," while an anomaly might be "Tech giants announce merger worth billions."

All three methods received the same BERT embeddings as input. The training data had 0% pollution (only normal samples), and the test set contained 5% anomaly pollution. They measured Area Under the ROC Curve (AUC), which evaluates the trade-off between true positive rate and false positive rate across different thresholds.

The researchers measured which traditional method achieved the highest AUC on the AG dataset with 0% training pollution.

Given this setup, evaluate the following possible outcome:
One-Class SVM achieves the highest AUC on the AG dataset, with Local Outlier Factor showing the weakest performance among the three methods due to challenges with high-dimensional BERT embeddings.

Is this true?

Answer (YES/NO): NO